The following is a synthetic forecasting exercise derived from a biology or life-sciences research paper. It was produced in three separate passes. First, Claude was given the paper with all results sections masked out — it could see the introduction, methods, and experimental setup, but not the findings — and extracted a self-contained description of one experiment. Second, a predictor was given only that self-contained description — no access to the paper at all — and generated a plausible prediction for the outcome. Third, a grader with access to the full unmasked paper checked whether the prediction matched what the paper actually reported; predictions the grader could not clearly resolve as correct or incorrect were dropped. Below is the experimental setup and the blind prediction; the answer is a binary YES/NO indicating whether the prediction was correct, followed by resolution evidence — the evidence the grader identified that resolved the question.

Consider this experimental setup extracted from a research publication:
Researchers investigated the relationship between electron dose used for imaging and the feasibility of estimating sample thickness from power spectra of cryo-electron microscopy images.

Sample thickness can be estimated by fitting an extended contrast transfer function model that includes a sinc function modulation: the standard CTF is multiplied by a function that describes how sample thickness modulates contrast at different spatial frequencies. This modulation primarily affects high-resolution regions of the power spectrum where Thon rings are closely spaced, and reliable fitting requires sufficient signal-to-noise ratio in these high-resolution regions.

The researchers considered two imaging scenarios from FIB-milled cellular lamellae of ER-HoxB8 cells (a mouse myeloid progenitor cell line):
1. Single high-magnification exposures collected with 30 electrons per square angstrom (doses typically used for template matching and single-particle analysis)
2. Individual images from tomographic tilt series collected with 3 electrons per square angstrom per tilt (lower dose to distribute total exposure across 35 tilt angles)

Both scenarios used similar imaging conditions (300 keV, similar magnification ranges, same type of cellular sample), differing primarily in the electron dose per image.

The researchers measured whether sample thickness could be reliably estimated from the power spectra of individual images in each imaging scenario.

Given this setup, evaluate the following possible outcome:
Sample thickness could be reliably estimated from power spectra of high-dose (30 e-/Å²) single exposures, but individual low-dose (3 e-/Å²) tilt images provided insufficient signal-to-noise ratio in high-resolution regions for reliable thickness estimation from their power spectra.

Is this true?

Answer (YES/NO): YES